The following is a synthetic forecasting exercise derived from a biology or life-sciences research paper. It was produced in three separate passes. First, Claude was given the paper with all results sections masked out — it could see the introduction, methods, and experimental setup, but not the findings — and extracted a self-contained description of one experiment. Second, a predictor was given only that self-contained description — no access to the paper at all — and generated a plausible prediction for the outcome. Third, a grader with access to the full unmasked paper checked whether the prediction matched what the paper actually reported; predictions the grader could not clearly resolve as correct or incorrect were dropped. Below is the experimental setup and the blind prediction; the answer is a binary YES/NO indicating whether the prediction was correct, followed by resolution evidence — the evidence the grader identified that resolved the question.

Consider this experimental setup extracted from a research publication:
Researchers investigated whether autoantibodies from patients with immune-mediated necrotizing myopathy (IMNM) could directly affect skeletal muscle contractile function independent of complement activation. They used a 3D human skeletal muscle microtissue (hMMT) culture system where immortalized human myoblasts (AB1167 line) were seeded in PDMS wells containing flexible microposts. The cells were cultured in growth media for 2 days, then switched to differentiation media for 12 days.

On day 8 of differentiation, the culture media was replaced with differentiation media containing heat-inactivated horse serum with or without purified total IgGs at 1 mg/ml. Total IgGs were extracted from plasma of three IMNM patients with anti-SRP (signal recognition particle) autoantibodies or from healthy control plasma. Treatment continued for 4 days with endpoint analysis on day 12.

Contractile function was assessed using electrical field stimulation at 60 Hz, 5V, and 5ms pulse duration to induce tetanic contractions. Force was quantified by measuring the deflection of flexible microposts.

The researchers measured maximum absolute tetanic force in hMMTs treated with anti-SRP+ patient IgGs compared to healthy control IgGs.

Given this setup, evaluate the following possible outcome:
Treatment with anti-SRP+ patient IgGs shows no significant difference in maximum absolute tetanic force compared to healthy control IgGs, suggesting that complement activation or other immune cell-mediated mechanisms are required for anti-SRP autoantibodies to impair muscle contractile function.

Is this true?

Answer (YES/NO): YES